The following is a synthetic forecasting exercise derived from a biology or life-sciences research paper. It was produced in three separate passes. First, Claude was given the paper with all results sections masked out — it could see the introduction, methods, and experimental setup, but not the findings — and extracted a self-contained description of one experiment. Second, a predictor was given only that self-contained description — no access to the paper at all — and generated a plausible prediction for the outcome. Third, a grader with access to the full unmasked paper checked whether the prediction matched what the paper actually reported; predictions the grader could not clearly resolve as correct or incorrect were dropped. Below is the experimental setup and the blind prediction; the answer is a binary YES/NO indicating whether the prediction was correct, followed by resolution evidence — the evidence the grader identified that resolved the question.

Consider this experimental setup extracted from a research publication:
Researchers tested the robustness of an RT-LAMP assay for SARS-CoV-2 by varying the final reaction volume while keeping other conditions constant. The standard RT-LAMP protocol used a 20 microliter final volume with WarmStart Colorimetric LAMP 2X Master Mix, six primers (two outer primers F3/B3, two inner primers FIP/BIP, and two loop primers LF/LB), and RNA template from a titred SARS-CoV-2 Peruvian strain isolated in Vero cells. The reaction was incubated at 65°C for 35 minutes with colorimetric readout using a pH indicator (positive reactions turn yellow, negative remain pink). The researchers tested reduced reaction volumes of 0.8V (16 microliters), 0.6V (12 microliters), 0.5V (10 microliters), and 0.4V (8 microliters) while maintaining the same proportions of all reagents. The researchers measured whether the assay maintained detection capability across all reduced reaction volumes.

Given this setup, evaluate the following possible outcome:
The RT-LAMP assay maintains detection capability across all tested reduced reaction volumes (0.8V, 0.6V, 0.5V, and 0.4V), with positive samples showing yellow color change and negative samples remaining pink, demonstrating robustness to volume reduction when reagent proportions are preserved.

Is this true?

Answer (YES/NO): NO